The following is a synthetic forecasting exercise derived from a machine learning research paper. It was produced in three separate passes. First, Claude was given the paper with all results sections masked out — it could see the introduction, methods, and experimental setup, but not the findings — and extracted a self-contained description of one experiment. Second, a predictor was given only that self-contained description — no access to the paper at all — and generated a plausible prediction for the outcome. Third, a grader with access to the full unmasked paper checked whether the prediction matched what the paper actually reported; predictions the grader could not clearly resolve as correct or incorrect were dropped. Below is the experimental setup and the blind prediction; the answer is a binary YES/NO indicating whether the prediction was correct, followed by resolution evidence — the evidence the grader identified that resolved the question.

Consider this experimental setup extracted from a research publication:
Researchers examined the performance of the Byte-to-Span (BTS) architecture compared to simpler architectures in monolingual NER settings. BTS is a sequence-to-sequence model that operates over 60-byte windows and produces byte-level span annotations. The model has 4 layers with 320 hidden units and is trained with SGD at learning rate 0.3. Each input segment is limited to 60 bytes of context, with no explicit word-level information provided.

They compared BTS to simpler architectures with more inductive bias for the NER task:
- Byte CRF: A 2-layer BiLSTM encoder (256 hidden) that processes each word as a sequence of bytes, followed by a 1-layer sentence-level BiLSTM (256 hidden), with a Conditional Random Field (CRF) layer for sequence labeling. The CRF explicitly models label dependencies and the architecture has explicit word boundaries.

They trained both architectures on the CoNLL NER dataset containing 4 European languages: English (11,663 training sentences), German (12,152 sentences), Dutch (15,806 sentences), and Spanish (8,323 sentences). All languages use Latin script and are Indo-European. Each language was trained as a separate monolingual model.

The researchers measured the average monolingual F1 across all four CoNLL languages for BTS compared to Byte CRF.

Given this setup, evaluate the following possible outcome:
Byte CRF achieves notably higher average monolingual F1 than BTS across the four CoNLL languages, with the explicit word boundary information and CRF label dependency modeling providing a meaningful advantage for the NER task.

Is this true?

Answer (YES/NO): YES